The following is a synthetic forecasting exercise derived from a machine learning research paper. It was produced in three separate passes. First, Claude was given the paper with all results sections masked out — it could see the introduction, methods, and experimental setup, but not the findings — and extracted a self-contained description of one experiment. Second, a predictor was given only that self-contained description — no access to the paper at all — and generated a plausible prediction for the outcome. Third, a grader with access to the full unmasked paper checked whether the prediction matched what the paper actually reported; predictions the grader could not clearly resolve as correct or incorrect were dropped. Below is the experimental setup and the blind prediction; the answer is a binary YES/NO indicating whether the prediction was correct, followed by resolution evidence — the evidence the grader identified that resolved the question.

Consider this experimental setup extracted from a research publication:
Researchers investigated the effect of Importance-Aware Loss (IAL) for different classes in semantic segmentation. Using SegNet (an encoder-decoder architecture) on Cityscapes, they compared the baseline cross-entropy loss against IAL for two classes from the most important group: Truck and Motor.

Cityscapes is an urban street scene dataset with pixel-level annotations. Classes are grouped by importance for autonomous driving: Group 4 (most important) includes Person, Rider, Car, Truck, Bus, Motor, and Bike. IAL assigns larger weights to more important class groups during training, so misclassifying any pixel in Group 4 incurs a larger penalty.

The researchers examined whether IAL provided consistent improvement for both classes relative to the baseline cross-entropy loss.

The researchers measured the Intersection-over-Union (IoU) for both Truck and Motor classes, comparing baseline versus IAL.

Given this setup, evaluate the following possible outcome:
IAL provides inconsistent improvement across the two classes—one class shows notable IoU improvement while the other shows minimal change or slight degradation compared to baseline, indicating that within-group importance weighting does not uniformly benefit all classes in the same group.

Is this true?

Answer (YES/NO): YES